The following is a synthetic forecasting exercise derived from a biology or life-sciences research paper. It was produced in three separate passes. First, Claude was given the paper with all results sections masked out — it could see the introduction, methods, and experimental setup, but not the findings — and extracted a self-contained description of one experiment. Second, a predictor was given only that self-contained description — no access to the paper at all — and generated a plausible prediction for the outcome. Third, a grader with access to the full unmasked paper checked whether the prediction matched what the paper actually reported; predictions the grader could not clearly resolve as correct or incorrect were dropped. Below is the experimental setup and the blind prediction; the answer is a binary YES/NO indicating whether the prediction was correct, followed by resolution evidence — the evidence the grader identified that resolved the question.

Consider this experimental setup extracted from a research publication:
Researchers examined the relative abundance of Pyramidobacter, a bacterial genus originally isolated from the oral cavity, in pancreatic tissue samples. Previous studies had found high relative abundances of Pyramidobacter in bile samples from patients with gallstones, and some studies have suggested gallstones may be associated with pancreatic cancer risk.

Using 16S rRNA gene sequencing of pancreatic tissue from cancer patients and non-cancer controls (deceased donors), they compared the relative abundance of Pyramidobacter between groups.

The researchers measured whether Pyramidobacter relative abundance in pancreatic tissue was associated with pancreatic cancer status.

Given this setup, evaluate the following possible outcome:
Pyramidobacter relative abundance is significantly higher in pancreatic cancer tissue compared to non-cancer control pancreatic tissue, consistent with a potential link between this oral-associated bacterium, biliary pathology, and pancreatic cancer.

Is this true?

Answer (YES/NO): YES